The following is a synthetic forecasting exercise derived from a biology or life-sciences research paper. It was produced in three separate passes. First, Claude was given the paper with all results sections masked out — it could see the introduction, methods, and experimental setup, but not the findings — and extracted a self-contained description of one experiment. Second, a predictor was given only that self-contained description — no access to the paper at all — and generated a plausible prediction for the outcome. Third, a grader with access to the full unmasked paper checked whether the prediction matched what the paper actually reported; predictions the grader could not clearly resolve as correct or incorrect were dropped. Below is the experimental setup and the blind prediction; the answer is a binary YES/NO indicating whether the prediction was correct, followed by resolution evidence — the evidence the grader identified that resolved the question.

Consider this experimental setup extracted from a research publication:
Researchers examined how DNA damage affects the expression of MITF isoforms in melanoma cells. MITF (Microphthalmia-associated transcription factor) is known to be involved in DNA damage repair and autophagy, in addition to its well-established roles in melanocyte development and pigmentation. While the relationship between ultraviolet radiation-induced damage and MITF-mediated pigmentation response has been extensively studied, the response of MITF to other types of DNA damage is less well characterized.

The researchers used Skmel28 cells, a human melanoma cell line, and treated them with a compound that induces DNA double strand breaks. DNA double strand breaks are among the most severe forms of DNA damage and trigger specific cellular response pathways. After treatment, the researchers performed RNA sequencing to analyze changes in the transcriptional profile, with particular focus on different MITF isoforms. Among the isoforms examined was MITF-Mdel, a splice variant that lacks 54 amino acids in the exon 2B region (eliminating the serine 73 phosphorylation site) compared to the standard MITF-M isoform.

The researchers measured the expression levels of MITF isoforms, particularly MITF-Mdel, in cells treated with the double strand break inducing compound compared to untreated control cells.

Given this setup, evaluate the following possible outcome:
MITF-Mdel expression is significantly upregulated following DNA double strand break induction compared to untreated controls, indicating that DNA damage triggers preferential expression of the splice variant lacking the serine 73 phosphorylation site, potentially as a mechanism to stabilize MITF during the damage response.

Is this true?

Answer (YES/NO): YES